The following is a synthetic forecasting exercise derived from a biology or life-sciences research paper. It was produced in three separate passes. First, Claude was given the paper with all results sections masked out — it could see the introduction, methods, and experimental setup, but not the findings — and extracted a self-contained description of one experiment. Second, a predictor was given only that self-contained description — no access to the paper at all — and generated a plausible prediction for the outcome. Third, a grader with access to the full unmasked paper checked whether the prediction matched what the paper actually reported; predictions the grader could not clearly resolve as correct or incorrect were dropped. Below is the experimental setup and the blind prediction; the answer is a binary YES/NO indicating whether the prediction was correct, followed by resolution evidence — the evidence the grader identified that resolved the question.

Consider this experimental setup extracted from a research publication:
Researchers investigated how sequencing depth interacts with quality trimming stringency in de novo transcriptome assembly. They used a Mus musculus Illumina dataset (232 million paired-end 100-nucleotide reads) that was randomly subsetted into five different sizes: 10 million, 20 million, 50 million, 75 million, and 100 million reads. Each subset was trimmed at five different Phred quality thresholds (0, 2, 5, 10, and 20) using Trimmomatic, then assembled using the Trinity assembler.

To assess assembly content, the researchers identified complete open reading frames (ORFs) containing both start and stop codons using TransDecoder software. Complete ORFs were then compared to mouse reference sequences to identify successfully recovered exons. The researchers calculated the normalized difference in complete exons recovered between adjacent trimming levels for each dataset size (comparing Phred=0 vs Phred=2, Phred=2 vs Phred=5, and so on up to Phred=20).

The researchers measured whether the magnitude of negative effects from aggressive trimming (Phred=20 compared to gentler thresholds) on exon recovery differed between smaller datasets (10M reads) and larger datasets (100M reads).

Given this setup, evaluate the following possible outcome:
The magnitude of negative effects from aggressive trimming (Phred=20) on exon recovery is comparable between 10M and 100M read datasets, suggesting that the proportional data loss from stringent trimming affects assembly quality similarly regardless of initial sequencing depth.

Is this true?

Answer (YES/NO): NO